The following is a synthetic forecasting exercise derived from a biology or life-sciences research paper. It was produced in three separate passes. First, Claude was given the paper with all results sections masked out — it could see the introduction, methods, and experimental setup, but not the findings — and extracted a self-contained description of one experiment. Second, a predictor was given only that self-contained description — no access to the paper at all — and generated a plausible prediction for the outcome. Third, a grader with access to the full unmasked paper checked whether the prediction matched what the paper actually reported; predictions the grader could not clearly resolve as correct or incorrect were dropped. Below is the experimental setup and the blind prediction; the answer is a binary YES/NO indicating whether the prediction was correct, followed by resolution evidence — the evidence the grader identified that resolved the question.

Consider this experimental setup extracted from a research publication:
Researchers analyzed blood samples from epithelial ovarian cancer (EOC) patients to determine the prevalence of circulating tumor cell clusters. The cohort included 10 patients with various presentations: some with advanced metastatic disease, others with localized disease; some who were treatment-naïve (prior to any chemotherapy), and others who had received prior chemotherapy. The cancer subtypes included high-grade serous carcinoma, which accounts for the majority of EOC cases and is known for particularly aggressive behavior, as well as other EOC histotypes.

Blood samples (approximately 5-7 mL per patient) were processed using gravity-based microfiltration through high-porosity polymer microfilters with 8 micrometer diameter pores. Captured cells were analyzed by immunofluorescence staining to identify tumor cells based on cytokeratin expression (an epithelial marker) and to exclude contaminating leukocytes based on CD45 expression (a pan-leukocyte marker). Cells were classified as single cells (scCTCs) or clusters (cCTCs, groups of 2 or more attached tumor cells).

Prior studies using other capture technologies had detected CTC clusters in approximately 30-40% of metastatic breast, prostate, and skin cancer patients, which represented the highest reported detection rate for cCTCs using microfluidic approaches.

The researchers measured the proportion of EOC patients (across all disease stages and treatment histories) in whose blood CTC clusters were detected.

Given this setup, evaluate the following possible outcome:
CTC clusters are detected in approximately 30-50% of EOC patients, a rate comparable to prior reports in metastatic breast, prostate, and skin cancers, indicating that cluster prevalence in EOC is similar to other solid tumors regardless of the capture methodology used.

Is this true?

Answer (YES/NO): NO